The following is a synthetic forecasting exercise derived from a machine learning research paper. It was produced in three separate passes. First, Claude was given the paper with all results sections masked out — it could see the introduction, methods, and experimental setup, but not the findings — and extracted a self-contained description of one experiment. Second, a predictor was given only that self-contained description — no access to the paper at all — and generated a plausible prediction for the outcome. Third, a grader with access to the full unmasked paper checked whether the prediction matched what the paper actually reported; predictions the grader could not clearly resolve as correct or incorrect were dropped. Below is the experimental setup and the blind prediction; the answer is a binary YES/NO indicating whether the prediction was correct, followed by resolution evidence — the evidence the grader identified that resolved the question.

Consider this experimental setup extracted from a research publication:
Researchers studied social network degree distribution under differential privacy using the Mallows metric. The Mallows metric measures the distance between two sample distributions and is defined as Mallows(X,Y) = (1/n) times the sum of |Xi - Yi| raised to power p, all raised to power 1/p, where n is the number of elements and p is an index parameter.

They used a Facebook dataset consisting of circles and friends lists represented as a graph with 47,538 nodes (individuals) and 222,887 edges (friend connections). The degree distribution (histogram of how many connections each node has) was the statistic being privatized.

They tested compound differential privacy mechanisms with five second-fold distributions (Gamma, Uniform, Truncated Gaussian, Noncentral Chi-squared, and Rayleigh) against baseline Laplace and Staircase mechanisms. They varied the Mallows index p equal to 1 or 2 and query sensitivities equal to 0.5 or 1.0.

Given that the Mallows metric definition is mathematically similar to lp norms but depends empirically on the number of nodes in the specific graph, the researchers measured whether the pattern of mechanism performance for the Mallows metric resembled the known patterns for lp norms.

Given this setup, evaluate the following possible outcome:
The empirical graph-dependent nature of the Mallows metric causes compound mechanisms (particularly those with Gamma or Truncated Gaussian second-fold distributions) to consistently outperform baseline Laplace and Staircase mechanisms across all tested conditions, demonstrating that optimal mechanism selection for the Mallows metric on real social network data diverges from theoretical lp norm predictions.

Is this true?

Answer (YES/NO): NO